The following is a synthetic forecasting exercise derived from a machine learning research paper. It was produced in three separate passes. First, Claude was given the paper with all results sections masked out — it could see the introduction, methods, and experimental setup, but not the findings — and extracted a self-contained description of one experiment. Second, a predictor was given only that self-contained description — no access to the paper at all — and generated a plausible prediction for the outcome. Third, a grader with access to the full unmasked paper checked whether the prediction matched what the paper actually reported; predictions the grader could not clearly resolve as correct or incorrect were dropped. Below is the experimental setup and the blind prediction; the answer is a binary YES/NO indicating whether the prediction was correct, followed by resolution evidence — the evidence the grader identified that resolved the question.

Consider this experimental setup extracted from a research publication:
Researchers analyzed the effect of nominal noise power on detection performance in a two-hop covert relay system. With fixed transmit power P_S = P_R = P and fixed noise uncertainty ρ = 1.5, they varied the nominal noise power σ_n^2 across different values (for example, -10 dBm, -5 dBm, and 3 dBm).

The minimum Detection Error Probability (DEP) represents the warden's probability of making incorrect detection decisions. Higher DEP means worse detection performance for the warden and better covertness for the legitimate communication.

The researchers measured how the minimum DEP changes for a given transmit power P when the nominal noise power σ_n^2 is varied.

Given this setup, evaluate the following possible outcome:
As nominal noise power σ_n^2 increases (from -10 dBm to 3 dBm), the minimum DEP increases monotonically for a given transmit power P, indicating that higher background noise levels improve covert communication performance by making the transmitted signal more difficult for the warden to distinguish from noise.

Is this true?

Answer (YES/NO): YES